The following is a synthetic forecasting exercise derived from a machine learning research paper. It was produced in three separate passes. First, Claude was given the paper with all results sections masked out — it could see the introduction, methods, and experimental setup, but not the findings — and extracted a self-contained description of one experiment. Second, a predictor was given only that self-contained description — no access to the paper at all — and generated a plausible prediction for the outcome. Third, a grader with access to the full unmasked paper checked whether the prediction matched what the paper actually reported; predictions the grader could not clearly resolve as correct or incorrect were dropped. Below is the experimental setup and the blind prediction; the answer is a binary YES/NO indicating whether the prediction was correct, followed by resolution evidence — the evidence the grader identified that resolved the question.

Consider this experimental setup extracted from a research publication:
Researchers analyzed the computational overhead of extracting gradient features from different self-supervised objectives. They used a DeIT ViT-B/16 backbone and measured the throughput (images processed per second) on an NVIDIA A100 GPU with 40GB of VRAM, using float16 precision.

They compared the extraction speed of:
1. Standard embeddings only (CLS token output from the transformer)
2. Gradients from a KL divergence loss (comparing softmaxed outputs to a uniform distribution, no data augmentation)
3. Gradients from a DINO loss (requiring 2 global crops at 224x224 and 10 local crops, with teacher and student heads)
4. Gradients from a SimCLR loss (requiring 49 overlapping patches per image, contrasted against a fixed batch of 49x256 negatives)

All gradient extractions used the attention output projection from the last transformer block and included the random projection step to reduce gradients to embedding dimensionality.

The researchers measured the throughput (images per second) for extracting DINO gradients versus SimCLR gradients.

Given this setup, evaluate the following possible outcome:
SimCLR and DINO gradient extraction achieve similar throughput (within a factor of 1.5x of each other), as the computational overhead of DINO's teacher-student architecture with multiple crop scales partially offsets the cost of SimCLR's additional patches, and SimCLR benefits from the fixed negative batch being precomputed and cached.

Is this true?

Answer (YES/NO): NO